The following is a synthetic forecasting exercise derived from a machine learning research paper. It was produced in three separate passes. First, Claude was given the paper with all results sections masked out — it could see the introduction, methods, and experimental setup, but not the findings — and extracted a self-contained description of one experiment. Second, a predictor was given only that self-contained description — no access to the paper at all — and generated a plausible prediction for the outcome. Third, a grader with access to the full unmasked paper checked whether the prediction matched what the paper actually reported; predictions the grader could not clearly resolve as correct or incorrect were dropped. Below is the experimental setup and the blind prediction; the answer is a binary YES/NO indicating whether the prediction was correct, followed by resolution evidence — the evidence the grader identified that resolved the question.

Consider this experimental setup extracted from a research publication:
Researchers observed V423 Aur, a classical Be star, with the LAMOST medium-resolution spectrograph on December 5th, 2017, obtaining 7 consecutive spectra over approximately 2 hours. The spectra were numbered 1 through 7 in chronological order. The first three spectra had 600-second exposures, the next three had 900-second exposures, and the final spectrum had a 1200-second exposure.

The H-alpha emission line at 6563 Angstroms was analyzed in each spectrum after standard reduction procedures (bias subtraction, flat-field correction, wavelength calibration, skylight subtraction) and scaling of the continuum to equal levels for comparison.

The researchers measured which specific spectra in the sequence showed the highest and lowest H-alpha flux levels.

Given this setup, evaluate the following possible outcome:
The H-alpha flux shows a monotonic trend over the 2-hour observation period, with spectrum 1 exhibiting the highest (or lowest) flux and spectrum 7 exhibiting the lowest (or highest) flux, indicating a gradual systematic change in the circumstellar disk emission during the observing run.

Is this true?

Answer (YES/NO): NO